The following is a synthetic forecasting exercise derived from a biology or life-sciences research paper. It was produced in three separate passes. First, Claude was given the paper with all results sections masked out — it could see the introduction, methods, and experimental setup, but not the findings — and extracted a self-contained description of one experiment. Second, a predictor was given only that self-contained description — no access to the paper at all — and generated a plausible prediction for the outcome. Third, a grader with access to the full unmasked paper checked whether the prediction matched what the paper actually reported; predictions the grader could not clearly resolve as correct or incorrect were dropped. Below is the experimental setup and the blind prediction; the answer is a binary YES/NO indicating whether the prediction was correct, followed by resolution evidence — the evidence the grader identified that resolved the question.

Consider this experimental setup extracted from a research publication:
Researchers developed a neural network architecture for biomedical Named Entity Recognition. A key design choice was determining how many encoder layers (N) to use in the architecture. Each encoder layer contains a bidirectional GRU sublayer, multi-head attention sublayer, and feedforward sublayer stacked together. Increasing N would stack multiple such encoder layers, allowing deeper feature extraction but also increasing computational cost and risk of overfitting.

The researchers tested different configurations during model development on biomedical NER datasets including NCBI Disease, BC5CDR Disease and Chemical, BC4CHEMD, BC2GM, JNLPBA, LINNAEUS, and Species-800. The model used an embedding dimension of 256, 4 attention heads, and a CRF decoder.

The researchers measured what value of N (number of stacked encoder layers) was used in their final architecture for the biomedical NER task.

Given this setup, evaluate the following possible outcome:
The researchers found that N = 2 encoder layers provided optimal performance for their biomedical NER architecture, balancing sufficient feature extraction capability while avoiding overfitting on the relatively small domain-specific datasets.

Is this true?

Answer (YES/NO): NO